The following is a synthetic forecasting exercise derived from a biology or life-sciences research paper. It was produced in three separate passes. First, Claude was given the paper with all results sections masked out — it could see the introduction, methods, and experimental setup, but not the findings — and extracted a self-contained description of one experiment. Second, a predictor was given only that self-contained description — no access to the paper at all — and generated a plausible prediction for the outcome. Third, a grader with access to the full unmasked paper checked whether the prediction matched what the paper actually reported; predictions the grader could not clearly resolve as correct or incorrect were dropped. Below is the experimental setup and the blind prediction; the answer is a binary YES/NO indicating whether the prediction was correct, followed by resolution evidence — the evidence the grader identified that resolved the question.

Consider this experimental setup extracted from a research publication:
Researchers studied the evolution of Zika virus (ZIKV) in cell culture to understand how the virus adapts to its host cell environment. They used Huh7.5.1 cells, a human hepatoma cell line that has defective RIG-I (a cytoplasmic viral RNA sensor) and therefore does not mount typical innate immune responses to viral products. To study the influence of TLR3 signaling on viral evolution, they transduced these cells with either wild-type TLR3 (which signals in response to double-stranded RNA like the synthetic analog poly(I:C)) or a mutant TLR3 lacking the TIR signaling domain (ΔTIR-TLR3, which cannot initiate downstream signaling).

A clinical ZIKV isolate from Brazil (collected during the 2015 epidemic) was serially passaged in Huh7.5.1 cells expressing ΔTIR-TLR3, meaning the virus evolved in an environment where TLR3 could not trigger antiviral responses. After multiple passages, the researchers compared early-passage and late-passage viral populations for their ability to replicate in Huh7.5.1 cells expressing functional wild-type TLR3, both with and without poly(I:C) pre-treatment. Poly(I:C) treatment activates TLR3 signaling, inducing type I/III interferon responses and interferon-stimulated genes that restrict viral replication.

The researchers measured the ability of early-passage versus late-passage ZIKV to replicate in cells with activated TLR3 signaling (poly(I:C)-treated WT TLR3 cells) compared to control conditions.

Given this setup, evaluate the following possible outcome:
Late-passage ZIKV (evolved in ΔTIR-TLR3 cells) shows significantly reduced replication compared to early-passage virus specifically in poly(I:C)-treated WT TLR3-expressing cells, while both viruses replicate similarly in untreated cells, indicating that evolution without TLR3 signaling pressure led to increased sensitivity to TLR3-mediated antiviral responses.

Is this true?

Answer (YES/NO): NO